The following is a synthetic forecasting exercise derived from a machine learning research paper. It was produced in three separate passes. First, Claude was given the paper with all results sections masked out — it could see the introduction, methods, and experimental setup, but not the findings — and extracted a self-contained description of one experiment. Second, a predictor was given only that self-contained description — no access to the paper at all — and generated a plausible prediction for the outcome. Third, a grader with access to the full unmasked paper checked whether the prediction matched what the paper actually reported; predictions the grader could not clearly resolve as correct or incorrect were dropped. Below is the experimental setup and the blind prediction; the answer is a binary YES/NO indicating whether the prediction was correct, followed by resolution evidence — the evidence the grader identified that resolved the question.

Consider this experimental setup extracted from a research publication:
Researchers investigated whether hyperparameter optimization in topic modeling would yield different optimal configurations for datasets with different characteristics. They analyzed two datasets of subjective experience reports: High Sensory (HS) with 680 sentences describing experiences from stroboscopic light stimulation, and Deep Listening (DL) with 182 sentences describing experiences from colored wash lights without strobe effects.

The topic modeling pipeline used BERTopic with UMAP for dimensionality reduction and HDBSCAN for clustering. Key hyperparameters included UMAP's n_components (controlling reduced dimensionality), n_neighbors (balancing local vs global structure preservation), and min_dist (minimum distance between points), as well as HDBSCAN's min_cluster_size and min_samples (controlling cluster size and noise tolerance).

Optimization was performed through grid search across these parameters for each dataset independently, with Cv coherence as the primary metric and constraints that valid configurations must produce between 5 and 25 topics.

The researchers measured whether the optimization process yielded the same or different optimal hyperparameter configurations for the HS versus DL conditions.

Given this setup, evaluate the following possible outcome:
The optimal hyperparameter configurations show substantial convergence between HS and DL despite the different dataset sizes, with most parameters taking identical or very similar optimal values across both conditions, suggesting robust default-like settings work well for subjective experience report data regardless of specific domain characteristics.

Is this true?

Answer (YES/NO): NO